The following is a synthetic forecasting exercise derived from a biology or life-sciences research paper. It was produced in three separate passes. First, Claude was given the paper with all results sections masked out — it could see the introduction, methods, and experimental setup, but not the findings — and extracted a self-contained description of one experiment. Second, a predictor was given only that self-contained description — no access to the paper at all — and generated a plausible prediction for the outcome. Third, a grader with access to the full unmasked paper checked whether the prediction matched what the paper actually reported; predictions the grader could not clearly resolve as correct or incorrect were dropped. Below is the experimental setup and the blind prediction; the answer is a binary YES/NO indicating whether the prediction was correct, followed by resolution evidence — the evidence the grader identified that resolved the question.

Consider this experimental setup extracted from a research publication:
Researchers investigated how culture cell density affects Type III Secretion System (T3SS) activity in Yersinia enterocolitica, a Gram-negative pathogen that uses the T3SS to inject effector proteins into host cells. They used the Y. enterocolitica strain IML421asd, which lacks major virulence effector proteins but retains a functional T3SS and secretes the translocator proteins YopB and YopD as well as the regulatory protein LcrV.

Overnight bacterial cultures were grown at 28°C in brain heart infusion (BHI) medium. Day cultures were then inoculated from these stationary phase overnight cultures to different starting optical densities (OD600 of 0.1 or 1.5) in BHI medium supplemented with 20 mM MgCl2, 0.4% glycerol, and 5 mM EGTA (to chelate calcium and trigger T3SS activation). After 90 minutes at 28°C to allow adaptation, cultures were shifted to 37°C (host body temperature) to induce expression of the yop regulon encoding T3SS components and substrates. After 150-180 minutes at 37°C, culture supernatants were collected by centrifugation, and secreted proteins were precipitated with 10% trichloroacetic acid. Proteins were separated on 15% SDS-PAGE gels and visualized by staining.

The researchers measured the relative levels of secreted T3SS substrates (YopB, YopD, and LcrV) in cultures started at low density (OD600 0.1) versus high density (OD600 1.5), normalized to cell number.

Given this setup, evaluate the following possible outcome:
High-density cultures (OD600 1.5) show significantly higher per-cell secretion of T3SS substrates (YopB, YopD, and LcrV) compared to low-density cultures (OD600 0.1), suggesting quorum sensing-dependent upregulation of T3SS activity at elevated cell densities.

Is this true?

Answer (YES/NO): NO